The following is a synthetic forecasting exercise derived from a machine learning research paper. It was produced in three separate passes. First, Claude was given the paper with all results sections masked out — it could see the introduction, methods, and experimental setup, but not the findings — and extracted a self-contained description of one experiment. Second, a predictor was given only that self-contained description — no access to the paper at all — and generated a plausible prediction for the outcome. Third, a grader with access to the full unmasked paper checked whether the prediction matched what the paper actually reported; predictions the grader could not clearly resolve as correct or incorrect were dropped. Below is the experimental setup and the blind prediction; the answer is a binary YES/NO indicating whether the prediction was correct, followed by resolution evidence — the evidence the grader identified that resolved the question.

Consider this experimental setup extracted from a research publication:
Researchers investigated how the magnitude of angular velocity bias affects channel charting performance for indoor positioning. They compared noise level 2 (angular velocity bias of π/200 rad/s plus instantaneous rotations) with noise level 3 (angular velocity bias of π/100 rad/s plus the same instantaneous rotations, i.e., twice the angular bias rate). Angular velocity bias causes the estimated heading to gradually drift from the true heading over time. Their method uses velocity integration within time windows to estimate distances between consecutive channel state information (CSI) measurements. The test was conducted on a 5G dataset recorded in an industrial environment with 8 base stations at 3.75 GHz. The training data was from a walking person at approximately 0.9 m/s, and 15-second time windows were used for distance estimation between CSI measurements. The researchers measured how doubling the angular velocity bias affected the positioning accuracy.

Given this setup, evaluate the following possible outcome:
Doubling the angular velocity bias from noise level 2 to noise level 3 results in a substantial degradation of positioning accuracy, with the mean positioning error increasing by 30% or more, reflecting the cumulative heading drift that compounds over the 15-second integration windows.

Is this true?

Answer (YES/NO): NO